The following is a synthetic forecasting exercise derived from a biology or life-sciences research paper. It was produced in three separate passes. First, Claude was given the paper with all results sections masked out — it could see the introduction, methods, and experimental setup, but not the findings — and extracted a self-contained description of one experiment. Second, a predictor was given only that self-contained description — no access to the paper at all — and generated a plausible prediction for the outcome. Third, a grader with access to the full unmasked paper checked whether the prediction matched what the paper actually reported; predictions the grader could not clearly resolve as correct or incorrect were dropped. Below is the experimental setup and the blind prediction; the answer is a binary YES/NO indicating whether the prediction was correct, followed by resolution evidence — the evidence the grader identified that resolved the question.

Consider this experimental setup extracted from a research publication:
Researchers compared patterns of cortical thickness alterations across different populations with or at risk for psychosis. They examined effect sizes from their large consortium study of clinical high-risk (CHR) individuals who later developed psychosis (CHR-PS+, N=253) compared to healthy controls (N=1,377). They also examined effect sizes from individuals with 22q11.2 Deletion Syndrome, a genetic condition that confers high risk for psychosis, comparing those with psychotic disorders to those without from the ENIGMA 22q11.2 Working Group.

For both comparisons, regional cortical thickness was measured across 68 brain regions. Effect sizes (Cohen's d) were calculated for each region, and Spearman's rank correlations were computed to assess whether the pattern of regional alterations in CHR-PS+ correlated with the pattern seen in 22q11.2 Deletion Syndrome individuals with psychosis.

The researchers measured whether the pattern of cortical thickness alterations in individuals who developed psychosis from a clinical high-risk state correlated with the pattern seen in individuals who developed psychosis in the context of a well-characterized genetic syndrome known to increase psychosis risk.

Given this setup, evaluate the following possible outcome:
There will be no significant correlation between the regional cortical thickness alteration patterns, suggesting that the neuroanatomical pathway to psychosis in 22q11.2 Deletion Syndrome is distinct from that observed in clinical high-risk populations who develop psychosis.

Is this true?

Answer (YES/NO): NO